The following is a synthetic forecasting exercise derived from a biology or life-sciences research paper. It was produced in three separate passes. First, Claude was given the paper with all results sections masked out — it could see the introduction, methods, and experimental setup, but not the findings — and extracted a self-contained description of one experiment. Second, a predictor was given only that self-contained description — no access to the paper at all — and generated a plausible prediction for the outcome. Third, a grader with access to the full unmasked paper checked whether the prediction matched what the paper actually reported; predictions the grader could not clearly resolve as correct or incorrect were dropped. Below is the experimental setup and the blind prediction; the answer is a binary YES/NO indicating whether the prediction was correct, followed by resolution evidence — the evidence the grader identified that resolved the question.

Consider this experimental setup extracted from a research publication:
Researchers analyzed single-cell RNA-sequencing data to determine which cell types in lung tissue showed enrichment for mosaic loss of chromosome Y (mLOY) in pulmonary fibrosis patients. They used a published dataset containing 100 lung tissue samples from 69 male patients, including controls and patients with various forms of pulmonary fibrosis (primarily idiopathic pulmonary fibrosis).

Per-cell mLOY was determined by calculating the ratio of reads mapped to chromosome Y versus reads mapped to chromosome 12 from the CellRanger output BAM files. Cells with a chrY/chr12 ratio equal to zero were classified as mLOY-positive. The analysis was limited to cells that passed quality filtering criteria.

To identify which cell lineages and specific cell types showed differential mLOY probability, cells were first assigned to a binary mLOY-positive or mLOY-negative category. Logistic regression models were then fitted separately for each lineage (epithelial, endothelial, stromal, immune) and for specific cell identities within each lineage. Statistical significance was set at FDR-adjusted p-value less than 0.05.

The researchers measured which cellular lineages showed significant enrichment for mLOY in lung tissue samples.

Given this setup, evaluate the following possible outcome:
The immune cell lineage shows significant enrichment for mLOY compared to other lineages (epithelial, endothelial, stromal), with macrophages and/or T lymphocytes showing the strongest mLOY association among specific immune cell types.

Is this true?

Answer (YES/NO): YES